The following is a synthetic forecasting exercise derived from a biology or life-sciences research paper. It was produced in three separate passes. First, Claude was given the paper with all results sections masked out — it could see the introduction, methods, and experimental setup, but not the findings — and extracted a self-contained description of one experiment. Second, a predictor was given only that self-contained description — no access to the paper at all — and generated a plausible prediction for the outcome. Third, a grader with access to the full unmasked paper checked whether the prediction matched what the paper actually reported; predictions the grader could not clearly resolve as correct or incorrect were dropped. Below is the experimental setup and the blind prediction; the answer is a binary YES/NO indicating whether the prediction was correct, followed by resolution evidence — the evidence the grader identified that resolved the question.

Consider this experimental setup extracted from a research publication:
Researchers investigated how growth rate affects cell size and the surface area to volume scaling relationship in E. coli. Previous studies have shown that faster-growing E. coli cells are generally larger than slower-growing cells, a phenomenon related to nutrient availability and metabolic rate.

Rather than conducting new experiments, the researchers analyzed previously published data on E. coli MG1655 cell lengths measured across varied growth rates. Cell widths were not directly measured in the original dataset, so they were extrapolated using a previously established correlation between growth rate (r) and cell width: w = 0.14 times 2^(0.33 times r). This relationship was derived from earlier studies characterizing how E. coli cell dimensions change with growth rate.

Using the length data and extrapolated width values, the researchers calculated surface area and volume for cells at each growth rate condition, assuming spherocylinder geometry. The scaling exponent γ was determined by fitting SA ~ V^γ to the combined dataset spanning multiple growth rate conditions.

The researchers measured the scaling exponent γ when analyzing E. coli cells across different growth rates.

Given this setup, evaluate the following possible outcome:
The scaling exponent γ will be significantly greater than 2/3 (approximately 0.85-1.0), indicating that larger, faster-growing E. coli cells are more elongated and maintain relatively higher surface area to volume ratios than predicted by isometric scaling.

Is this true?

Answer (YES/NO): YES